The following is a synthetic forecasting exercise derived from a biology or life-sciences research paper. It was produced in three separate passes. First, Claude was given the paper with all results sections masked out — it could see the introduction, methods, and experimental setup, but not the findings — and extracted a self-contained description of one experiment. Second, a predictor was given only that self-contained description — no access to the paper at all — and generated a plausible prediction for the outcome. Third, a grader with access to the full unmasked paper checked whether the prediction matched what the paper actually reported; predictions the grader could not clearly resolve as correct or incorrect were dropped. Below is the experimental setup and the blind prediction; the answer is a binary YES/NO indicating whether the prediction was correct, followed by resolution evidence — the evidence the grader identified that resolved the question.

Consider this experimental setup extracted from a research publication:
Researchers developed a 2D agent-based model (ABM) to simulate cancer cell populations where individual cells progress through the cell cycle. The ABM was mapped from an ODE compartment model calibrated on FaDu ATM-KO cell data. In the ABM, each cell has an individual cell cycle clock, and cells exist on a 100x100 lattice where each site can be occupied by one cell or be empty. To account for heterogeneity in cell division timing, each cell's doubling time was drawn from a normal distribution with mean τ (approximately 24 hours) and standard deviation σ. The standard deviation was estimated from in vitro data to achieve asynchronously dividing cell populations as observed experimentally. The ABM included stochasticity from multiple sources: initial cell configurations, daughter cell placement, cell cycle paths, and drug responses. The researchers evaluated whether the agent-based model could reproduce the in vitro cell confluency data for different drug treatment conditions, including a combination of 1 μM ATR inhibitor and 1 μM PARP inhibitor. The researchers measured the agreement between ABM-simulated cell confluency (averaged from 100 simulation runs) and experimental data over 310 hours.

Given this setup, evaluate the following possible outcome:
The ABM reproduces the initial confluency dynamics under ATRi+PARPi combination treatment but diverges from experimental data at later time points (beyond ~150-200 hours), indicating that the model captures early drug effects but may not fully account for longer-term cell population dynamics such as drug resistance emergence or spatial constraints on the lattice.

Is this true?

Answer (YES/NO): NO